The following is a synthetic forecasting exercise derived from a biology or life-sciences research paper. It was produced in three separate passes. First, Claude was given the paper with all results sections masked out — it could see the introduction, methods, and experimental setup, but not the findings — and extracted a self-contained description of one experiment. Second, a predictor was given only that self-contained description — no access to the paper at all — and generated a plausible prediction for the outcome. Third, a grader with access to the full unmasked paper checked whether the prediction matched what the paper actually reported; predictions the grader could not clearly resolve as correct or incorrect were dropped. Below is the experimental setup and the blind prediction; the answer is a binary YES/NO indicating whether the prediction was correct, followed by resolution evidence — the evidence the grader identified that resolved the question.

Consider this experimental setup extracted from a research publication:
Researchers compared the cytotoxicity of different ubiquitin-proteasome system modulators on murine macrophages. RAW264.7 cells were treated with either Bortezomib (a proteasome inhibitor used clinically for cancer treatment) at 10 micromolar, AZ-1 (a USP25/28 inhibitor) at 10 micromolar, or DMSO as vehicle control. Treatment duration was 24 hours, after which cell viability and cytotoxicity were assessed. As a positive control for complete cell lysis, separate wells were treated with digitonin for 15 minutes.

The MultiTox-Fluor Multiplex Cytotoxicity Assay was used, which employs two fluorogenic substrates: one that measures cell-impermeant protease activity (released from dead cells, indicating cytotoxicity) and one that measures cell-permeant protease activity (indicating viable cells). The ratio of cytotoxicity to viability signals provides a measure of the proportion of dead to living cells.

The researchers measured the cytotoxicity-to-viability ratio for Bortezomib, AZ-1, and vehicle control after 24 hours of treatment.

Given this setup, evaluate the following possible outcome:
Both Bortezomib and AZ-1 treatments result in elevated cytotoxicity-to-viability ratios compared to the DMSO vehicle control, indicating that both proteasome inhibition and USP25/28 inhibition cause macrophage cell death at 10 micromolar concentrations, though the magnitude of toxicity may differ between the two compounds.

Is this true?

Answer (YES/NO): NO